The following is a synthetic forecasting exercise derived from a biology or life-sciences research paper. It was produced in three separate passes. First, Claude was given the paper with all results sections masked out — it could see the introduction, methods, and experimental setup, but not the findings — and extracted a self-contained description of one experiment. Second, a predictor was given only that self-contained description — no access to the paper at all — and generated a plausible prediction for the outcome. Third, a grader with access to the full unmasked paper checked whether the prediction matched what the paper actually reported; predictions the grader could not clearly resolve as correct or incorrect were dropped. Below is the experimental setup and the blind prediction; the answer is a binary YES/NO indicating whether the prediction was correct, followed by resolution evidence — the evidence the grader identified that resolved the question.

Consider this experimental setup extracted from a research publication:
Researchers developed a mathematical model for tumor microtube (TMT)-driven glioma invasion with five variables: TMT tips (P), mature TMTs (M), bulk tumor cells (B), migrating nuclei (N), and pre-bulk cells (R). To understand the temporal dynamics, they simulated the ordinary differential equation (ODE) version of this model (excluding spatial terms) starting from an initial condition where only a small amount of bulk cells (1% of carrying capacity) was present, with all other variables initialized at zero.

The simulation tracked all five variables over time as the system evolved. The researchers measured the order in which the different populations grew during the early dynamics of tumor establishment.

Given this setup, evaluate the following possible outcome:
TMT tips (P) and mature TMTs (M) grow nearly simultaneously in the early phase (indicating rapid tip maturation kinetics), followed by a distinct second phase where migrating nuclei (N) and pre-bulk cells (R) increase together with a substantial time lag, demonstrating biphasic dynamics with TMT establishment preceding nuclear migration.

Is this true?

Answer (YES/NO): NO